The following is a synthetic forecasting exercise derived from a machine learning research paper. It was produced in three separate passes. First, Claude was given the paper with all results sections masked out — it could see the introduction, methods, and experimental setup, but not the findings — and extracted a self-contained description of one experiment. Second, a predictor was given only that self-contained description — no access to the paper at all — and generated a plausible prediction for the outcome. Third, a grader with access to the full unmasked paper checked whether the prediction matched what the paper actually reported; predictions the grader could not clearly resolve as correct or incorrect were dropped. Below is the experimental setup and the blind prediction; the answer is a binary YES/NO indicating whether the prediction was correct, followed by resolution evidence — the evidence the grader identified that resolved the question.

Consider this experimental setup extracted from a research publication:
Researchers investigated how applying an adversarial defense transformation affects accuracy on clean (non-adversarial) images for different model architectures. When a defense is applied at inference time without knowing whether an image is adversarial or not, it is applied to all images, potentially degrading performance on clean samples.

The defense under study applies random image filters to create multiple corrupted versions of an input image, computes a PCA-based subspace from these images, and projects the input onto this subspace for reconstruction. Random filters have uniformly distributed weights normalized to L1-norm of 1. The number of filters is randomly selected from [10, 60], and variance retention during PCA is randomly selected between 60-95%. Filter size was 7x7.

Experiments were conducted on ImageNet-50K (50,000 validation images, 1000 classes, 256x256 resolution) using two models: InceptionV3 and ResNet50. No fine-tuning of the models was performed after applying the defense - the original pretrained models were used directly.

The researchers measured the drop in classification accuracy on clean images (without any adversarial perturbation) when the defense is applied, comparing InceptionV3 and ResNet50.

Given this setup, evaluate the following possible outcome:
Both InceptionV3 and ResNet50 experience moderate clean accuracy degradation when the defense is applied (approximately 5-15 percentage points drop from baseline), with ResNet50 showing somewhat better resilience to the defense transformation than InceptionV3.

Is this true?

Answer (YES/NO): NO